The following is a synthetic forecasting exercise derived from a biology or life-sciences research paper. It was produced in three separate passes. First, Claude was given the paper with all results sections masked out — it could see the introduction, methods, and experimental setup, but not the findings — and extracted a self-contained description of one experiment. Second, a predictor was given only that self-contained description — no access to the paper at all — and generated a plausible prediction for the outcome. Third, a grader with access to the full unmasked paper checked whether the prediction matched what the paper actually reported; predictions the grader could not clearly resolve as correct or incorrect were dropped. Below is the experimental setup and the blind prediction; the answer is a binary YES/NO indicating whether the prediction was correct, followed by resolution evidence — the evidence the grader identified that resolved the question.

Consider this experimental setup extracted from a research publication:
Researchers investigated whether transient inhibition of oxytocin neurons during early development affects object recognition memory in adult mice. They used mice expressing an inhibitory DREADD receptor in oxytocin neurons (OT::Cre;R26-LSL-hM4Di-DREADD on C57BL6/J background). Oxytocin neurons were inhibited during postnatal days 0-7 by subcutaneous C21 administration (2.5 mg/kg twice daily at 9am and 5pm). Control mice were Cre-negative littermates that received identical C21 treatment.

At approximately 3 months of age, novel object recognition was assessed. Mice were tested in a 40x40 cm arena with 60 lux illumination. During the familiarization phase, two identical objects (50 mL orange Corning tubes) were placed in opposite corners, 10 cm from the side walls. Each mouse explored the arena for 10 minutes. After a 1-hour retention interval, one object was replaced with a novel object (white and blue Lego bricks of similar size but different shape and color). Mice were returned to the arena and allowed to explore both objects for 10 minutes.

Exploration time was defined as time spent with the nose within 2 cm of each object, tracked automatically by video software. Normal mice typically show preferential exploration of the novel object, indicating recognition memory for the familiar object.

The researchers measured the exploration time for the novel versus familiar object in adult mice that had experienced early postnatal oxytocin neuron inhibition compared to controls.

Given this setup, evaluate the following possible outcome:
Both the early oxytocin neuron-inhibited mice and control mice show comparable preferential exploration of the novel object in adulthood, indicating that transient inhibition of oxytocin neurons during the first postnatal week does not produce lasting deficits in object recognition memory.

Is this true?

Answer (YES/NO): NO